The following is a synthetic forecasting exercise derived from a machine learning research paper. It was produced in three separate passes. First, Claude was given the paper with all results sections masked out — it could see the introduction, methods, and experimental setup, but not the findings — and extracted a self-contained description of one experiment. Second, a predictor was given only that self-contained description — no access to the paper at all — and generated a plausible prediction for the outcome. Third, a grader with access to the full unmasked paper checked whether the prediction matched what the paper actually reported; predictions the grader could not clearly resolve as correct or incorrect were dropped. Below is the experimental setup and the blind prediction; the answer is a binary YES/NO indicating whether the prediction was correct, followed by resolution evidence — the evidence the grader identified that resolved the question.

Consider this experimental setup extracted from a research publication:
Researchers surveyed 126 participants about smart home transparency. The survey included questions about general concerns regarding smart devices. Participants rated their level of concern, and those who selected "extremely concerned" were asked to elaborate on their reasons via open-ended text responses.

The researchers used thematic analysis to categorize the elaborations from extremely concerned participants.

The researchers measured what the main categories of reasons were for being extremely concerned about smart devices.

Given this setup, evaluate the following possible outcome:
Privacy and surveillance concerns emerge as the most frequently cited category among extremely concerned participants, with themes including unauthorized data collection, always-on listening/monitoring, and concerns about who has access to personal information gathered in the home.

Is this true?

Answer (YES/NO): NO